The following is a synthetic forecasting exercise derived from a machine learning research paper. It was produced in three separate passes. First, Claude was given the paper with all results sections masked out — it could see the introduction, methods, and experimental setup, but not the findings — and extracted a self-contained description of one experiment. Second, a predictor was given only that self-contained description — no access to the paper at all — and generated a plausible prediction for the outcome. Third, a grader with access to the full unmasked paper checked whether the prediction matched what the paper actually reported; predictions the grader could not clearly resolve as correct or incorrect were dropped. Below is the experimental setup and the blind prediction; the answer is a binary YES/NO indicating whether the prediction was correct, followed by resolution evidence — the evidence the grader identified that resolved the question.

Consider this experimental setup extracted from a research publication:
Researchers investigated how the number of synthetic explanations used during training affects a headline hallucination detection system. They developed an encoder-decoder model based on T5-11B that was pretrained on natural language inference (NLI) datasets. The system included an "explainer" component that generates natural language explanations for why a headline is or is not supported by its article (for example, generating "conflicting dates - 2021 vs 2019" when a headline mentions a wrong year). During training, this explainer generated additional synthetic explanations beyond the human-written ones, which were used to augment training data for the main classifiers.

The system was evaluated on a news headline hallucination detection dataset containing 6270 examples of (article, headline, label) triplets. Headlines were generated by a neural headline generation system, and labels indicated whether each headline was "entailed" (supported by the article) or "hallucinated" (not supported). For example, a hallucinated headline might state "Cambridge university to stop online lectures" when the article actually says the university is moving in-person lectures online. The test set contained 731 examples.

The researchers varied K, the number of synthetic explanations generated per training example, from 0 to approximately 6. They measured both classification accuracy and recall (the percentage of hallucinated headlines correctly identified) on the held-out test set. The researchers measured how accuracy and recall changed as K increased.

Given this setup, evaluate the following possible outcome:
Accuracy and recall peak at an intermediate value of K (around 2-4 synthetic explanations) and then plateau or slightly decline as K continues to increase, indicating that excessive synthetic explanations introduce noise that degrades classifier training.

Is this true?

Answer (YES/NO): YES